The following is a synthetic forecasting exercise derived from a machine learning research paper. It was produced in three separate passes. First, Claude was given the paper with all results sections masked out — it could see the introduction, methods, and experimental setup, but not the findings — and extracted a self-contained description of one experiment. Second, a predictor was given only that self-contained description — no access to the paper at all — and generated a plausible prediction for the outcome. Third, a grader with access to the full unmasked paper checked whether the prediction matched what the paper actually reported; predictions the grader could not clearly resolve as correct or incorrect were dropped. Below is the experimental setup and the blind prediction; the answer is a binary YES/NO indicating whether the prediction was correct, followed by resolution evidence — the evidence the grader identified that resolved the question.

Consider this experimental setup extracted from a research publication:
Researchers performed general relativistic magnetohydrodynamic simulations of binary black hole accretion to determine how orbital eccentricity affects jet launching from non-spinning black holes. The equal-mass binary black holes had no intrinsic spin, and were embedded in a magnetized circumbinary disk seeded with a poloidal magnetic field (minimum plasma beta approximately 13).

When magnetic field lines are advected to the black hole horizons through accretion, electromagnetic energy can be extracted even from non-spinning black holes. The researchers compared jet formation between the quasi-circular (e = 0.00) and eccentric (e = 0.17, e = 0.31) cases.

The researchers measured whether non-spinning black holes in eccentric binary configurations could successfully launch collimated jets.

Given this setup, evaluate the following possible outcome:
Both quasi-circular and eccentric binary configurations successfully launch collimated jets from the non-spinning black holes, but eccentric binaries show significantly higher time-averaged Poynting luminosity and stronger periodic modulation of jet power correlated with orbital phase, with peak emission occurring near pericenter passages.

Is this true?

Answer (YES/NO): NO